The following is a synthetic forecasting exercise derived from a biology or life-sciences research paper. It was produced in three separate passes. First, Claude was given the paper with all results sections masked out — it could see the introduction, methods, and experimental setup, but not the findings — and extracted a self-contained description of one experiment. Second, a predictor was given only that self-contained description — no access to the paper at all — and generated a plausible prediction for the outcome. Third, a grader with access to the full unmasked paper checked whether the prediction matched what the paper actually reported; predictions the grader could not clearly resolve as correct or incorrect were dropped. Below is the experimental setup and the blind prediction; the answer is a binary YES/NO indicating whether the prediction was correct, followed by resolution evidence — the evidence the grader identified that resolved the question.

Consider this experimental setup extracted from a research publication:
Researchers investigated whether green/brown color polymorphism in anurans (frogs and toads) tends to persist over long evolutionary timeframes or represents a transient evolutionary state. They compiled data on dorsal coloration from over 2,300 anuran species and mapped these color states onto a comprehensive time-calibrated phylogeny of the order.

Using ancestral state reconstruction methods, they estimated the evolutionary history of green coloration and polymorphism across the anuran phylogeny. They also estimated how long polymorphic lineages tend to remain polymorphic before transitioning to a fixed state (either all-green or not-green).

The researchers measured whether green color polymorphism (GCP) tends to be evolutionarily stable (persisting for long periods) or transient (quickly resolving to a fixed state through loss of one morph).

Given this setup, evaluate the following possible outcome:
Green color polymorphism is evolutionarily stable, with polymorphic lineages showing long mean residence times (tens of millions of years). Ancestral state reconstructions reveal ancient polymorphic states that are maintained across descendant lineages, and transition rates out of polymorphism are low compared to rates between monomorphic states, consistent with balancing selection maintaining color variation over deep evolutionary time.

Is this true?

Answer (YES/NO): NO